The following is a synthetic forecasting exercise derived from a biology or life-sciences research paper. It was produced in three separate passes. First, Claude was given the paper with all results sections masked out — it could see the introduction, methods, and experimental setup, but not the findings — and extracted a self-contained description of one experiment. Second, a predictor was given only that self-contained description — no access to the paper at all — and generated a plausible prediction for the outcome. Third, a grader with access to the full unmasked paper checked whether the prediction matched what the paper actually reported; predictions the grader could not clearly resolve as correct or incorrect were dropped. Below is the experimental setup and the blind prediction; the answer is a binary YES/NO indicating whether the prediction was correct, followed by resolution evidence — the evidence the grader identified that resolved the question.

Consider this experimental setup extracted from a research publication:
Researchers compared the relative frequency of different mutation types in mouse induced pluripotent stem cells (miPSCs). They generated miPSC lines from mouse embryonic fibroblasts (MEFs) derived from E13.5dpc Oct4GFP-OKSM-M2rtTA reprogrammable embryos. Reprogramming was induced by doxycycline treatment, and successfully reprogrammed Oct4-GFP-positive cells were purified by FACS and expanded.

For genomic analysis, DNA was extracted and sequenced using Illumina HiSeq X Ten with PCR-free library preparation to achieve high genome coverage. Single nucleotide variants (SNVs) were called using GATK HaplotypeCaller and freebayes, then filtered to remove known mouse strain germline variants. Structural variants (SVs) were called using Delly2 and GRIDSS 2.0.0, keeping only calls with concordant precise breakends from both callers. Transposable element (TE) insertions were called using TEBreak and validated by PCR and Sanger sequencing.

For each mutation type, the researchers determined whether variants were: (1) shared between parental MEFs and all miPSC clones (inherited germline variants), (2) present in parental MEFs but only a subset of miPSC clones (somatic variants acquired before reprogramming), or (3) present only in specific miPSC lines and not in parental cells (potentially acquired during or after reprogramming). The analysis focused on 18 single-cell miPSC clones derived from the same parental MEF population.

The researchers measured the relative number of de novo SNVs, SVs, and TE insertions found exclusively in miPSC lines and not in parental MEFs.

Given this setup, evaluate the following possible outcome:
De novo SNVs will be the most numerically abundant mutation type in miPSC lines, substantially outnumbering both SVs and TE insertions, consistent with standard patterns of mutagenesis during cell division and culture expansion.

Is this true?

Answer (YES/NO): YES